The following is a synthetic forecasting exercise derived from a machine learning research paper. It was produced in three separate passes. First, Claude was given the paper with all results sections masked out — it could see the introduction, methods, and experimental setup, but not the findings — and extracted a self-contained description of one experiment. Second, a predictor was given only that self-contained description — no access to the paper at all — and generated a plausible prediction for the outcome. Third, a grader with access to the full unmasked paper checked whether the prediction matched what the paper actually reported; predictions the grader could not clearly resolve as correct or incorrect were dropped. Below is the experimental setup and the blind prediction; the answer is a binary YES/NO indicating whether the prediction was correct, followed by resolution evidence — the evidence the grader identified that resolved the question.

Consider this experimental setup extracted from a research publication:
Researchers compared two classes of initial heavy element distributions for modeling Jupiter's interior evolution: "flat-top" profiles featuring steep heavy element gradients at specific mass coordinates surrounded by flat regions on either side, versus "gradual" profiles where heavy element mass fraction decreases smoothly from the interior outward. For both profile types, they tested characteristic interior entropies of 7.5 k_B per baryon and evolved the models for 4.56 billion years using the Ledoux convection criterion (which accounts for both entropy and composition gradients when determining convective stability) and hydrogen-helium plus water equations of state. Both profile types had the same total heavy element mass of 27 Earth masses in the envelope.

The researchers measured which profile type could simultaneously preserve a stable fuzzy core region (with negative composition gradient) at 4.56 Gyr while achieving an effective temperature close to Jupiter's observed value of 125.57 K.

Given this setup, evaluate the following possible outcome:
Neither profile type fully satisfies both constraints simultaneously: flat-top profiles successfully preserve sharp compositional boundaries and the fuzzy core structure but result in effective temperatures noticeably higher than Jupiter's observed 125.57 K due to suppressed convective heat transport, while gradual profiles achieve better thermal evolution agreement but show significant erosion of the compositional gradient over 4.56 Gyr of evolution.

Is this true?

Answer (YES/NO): NO